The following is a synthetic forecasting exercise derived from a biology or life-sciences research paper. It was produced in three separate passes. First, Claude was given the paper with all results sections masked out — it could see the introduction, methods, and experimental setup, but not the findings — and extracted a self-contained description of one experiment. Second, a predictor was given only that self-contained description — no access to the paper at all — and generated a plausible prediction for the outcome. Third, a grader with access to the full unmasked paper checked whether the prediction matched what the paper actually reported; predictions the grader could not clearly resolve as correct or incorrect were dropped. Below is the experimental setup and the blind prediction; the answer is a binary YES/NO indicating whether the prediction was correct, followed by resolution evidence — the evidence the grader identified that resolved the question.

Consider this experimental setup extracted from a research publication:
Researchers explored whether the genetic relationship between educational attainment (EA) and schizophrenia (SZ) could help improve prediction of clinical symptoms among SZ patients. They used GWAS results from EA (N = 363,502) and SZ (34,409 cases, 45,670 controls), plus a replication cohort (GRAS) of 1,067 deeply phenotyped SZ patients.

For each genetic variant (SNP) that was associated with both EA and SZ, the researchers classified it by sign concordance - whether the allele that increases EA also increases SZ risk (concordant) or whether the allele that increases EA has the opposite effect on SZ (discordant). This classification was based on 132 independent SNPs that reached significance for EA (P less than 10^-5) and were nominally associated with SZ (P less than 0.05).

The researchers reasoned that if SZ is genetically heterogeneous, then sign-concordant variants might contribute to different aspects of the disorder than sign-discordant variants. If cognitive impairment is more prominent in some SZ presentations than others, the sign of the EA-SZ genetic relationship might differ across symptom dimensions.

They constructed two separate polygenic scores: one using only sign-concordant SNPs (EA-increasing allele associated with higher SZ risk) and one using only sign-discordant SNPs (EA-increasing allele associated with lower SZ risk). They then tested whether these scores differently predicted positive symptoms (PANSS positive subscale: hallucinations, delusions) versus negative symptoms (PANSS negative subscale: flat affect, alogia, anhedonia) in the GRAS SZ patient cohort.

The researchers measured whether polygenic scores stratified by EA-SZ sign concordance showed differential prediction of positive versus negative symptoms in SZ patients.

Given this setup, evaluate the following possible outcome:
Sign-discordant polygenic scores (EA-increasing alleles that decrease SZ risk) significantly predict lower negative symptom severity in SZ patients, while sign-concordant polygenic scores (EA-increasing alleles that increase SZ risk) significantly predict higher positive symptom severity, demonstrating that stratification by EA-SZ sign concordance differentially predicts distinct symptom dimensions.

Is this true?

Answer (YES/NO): NO